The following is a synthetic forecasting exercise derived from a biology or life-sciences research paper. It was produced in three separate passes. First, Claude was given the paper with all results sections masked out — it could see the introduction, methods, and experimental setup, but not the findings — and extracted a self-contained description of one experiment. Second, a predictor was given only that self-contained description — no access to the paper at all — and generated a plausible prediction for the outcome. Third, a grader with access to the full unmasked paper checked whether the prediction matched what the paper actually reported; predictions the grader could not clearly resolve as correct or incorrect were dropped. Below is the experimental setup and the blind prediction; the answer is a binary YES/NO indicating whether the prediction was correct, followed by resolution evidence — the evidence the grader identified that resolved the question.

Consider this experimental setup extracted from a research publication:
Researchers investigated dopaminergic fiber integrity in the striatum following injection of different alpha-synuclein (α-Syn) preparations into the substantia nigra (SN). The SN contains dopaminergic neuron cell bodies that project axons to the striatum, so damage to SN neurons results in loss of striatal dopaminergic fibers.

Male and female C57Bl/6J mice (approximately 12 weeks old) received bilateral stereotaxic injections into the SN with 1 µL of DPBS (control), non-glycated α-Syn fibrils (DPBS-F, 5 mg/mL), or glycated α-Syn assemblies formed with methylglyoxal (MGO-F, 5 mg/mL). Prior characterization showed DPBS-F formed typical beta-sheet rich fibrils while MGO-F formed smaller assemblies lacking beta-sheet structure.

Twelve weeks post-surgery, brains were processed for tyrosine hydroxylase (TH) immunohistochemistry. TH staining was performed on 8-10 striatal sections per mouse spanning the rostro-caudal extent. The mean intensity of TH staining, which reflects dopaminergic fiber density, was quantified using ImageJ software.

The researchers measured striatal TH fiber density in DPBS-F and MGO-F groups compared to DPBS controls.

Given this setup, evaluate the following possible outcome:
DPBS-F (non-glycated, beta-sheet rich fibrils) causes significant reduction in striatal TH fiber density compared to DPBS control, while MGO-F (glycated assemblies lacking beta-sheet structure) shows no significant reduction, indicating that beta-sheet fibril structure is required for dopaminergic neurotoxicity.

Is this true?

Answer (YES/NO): NO